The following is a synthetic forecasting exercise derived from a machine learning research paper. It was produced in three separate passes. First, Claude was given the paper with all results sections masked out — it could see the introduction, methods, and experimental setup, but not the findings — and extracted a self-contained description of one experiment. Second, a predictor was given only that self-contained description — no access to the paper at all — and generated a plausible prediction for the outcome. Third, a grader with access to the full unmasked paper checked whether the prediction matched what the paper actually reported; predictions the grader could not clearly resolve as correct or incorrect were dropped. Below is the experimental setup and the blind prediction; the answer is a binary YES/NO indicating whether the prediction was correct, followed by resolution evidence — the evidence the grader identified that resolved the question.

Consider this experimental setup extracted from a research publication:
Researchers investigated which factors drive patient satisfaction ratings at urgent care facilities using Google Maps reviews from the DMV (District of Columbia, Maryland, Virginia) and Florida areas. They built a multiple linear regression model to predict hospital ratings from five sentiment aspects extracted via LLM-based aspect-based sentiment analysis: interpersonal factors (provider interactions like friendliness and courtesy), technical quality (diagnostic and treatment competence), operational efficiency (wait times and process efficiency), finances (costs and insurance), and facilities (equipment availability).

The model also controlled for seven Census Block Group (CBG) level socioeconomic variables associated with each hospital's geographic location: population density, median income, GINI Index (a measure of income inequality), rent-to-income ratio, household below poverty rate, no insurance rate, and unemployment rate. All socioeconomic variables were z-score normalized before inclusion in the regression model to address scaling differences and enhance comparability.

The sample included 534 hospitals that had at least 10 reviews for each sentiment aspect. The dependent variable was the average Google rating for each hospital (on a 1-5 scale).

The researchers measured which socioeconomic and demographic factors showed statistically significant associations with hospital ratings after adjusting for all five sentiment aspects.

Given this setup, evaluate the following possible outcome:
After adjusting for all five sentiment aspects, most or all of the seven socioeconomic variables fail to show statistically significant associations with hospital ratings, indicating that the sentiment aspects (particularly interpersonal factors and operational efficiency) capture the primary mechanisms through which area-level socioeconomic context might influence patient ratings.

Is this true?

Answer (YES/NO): YES